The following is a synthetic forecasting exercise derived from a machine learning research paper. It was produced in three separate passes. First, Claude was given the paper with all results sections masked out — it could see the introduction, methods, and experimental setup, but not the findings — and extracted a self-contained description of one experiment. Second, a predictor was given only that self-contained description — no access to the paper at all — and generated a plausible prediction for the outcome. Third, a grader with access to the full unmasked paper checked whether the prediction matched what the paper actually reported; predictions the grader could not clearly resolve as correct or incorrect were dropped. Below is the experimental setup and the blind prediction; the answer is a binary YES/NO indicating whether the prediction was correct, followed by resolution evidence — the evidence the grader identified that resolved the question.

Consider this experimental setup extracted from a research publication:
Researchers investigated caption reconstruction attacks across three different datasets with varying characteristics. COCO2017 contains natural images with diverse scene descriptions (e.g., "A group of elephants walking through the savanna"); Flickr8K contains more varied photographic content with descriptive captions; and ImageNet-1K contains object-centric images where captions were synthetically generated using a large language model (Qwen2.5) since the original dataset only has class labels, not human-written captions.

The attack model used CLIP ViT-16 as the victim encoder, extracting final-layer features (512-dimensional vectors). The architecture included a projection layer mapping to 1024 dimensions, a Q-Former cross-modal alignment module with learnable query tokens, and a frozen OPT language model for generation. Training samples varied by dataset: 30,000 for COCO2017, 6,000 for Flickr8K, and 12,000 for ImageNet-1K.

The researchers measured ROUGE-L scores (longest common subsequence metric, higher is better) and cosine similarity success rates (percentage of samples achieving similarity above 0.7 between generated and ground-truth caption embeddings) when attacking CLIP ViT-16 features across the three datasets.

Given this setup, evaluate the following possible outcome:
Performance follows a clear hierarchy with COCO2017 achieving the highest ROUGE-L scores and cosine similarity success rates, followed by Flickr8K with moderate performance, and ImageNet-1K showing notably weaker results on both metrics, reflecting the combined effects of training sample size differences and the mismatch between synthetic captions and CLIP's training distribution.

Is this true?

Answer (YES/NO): NO